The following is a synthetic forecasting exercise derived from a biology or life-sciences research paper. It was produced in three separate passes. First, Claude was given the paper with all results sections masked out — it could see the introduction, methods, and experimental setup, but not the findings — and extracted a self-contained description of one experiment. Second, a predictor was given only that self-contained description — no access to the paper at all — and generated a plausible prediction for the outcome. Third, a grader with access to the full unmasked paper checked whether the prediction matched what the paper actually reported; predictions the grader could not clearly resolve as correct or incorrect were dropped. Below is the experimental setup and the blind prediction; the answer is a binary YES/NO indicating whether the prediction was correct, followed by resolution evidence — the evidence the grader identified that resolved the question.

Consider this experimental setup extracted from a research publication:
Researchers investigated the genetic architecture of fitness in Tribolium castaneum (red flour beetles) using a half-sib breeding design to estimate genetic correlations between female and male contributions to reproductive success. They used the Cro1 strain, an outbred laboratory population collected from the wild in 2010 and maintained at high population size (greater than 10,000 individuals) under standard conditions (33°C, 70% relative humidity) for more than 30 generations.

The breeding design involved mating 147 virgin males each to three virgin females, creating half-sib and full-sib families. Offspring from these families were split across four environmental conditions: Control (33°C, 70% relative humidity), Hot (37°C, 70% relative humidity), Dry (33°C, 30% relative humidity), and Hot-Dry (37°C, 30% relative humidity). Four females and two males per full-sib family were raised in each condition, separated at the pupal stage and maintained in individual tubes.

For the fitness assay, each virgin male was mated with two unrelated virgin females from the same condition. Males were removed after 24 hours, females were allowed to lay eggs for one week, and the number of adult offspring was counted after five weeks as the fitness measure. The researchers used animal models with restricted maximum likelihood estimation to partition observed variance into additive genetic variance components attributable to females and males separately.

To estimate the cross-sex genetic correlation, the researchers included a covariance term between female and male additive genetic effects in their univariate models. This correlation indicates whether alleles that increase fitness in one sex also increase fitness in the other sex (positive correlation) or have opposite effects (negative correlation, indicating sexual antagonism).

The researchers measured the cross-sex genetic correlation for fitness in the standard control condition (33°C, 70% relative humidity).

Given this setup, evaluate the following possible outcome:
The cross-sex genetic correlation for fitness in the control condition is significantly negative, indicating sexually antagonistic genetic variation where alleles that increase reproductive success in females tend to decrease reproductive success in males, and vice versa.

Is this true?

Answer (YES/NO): NO